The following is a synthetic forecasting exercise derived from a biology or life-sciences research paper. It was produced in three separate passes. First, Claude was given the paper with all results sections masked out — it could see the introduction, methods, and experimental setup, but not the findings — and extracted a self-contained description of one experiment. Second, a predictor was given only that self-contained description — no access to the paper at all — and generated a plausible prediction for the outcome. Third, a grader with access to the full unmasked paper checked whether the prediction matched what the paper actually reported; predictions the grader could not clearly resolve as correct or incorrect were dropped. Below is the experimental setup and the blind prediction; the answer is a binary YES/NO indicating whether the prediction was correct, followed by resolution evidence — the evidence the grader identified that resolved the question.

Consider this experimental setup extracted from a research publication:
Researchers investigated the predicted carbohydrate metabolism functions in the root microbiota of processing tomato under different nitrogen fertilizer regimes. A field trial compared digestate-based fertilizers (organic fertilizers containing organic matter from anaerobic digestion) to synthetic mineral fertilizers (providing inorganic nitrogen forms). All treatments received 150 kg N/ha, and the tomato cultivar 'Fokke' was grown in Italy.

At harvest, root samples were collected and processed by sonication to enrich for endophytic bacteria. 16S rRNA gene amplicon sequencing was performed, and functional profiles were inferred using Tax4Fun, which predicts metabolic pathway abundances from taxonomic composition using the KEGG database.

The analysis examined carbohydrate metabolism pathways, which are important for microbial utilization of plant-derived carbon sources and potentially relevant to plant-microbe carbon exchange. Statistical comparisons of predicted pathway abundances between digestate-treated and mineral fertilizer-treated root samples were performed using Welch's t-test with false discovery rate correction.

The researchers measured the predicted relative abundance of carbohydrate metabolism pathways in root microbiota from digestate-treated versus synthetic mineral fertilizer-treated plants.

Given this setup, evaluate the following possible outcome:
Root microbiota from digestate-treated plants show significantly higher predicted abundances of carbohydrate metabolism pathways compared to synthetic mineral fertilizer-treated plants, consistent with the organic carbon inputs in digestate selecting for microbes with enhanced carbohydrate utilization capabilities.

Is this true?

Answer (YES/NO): YES